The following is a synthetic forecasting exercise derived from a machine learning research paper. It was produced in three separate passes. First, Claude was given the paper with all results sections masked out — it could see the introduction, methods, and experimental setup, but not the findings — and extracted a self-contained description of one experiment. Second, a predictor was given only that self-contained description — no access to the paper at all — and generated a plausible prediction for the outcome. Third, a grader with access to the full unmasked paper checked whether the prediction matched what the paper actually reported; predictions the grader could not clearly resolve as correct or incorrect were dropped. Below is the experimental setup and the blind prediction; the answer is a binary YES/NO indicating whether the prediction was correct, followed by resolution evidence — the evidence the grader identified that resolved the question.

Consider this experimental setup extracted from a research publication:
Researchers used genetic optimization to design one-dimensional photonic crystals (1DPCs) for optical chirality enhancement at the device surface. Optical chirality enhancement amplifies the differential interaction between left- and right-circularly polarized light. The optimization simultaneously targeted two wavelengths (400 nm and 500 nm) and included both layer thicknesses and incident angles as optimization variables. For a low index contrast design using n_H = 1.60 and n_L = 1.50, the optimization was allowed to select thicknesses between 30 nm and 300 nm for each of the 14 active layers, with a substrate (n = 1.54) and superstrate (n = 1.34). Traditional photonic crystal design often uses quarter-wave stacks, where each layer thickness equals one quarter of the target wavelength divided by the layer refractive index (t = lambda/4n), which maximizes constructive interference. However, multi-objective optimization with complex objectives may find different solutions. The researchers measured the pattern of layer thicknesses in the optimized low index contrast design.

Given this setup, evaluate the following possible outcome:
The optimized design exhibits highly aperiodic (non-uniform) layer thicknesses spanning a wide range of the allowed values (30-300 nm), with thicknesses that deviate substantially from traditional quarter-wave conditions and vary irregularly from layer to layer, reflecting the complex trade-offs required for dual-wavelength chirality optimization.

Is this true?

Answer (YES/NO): NO